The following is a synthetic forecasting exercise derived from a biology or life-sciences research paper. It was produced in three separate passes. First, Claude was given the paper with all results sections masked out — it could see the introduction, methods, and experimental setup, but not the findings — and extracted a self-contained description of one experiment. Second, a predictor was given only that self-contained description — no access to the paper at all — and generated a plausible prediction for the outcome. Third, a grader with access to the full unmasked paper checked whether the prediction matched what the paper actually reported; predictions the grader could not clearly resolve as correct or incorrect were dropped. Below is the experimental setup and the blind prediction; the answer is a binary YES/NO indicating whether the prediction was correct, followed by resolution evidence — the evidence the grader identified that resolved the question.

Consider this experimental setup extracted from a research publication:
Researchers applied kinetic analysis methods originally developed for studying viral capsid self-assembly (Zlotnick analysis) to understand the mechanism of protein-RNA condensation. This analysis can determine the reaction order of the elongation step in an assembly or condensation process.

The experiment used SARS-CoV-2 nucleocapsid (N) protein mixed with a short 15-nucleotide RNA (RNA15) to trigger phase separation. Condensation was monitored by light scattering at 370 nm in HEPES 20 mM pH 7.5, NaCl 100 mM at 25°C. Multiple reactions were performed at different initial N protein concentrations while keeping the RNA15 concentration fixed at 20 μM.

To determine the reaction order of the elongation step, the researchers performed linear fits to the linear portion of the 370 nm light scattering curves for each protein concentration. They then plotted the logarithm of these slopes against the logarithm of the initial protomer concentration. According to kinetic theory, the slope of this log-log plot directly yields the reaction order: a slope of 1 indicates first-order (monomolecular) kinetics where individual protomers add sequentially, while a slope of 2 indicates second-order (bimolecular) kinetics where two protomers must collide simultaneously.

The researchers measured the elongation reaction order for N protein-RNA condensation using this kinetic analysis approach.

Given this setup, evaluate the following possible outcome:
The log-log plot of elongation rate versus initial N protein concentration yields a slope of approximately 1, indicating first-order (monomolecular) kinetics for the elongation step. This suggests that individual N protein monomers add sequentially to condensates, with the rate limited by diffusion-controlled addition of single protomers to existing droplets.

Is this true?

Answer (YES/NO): NO